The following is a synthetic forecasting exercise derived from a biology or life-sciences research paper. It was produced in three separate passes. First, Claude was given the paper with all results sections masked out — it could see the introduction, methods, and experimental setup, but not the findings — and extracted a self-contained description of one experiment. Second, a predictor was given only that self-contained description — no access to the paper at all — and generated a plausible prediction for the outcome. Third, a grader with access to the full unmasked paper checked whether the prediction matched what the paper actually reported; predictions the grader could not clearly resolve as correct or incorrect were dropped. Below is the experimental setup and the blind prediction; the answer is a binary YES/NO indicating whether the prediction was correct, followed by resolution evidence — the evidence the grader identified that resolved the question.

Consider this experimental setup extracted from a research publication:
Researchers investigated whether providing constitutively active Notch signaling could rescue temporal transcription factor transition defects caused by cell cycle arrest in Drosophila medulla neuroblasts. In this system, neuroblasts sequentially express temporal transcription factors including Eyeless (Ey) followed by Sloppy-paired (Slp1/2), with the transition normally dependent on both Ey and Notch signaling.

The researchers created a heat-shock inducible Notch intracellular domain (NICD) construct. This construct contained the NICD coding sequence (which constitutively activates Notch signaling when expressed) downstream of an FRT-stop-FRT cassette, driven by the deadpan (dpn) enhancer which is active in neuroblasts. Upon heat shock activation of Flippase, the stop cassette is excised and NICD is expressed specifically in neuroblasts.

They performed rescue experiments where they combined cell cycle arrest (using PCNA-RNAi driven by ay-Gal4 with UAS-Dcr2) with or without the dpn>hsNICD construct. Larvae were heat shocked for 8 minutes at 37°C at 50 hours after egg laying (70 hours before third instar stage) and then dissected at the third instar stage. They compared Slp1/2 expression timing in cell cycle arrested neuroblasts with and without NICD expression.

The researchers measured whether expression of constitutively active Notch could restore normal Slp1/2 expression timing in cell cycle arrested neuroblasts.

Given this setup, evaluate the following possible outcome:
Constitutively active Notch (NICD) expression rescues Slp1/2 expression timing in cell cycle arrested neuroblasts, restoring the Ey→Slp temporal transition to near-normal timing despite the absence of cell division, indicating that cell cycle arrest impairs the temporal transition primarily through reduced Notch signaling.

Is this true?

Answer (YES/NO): YES